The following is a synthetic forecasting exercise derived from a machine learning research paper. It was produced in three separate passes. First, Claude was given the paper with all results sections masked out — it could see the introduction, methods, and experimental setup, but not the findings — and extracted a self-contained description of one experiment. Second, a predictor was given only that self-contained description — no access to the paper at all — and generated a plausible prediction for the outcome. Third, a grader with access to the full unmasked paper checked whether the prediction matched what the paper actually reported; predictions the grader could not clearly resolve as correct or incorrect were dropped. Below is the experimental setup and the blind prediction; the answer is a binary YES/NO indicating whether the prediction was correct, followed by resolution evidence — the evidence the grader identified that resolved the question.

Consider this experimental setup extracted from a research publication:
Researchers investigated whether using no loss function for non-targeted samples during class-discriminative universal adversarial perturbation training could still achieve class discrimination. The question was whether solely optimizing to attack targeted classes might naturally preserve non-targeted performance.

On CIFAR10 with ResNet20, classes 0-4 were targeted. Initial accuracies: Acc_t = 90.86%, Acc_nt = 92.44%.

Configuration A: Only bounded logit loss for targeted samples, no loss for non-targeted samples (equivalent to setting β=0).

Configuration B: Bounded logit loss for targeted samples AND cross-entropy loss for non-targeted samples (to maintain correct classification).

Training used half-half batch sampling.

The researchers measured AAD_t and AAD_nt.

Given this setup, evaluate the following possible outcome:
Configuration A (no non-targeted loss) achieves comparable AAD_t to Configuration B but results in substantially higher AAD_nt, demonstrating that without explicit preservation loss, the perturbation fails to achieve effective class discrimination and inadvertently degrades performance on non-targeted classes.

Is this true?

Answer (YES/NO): YES